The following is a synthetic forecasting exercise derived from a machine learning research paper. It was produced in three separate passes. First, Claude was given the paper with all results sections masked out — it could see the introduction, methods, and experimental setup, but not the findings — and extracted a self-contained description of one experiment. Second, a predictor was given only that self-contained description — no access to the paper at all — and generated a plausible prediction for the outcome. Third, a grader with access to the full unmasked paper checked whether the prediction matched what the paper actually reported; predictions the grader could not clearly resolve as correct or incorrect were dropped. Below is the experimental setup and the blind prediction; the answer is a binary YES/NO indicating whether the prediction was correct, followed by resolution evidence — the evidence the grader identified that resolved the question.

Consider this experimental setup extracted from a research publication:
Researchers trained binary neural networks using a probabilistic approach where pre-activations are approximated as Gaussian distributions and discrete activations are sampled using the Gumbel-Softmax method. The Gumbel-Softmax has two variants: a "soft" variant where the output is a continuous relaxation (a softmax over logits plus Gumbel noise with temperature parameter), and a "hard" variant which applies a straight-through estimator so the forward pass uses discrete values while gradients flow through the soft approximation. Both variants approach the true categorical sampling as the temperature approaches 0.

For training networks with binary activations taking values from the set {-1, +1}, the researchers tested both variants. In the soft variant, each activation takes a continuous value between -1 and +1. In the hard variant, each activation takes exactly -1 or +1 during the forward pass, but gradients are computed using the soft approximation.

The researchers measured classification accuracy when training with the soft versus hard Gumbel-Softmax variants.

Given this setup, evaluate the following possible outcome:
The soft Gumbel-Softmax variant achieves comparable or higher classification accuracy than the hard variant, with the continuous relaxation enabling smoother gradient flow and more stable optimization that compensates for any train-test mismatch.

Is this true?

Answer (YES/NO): NO